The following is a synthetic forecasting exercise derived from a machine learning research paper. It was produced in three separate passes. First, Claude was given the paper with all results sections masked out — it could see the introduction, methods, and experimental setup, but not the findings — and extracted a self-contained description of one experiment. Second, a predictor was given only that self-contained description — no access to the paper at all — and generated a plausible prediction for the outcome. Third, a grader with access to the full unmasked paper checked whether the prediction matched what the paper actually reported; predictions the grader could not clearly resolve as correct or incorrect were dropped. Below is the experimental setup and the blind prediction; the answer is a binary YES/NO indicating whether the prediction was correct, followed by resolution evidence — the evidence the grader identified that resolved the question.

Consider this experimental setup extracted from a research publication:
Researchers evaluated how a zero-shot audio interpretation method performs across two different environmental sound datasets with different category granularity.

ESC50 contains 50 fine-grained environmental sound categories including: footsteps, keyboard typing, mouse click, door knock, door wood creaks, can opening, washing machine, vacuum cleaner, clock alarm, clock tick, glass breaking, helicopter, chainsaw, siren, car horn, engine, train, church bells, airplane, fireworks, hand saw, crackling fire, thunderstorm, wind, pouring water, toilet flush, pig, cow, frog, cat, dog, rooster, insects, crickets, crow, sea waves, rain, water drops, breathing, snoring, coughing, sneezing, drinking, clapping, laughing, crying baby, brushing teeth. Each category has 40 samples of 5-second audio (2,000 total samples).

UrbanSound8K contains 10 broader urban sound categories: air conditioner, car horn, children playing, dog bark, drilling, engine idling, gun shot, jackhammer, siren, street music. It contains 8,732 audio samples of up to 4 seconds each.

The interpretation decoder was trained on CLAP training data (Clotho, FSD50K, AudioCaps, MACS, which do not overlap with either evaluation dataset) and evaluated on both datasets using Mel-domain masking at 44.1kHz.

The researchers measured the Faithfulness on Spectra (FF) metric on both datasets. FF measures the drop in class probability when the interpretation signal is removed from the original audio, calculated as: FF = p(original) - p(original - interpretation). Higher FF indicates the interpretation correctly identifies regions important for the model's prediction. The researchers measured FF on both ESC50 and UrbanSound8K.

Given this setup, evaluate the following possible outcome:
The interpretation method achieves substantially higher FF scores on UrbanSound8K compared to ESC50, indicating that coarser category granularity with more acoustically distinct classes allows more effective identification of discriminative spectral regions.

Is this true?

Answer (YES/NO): NO